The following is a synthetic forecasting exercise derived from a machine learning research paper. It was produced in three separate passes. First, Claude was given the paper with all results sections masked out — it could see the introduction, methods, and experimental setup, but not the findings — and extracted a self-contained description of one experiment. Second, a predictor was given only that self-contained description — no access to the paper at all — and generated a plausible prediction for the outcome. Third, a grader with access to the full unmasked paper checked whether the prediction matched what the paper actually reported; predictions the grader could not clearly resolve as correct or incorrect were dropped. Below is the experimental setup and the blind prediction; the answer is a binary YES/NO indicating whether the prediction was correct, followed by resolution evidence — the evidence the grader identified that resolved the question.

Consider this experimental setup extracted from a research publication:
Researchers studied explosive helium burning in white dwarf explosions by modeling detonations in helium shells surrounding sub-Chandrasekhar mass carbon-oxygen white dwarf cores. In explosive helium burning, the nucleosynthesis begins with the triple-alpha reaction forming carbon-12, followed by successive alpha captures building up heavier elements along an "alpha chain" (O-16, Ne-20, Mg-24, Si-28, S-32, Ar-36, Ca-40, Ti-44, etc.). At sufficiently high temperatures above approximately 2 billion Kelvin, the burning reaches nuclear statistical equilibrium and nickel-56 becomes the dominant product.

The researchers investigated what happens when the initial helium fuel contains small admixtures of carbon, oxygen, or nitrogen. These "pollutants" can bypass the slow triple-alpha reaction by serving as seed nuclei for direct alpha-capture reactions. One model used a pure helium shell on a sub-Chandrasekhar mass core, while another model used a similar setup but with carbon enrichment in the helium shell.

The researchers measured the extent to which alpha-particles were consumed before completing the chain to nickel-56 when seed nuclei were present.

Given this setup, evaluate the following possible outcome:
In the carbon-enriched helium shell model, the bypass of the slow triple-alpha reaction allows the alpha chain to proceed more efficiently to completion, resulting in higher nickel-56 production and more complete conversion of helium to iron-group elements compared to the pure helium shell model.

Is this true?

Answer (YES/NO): NO